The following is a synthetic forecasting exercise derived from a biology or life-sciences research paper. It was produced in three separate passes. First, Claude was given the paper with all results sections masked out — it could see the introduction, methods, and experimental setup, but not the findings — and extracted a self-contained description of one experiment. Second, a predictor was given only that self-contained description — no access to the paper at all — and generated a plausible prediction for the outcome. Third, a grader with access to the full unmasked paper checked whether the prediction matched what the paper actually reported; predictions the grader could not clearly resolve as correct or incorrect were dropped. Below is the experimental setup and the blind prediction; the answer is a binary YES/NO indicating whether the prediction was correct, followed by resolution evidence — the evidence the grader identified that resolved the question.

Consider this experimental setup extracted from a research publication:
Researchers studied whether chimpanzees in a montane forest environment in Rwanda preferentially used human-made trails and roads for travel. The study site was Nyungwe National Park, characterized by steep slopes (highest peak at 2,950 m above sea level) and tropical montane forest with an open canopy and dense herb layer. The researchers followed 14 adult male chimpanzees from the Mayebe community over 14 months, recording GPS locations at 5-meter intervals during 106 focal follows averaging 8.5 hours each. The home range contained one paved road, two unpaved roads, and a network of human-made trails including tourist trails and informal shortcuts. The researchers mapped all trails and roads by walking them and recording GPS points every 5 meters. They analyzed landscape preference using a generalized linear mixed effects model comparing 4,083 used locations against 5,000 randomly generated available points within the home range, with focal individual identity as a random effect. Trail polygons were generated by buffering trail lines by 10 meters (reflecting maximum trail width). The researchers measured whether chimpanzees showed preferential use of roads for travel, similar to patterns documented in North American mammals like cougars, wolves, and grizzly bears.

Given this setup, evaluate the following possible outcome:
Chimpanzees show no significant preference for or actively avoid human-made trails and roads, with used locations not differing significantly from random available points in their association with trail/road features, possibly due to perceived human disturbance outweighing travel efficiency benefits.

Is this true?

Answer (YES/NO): NO